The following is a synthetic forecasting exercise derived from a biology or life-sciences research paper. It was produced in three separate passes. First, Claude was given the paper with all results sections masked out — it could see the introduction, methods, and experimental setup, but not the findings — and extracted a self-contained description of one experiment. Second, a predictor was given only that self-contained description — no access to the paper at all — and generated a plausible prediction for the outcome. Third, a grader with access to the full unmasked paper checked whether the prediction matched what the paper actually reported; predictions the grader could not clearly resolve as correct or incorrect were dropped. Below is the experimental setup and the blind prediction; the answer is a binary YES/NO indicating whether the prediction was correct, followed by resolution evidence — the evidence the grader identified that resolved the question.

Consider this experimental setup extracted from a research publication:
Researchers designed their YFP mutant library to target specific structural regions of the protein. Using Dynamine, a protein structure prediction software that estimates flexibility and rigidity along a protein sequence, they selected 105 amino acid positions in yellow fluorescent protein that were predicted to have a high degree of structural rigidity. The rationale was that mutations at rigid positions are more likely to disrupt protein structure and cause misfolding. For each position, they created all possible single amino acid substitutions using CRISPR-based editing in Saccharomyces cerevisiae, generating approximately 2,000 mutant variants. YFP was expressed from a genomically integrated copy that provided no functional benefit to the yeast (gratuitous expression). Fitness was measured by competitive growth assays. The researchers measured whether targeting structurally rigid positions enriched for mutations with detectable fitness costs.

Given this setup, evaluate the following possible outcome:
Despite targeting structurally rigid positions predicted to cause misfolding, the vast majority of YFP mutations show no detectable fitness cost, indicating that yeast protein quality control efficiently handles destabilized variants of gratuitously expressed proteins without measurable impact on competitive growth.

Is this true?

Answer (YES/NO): NO